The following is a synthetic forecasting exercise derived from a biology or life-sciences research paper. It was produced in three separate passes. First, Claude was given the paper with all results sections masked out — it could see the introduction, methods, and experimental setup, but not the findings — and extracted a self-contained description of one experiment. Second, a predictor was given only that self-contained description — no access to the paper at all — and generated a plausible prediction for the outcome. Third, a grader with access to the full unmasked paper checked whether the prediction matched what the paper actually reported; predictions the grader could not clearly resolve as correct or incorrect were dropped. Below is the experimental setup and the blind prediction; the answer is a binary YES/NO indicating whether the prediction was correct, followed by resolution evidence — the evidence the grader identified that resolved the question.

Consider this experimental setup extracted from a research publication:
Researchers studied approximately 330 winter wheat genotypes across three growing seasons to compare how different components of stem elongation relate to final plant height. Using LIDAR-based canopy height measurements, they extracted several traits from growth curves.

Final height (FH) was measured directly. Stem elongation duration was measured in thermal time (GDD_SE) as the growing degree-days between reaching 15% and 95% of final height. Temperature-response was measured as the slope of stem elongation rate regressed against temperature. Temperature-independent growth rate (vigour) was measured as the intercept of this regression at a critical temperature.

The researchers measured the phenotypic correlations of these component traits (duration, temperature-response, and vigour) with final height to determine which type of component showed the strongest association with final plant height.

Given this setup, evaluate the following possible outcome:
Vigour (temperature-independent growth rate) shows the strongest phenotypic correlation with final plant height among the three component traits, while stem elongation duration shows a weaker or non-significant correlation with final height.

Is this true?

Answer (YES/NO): NO